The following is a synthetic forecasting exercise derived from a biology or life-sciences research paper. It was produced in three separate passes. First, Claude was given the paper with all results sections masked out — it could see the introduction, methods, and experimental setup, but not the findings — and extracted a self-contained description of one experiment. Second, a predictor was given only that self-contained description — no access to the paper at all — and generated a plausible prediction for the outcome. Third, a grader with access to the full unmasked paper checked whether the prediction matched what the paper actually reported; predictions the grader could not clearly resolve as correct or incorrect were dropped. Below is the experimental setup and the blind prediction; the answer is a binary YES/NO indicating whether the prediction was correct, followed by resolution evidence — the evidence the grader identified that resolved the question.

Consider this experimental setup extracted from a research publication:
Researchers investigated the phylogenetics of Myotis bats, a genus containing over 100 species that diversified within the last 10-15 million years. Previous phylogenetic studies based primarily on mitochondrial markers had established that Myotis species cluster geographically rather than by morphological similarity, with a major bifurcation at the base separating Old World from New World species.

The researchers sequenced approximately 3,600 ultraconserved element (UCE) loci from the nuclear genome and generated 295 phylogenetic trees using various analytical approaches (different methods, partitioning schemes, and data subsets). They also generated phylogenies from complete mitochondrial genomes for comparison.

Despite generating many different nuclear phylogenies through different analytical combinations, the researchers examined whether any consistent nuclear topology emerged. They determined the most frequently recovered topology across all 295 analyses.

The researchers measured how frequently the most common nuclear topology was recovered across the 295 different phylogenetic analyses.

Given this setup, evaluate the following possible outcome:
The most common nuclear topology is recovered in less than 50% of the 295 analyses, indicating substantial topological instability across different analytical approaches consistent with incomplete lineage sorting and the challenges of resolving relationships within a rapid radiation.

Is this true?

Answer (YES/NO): YES